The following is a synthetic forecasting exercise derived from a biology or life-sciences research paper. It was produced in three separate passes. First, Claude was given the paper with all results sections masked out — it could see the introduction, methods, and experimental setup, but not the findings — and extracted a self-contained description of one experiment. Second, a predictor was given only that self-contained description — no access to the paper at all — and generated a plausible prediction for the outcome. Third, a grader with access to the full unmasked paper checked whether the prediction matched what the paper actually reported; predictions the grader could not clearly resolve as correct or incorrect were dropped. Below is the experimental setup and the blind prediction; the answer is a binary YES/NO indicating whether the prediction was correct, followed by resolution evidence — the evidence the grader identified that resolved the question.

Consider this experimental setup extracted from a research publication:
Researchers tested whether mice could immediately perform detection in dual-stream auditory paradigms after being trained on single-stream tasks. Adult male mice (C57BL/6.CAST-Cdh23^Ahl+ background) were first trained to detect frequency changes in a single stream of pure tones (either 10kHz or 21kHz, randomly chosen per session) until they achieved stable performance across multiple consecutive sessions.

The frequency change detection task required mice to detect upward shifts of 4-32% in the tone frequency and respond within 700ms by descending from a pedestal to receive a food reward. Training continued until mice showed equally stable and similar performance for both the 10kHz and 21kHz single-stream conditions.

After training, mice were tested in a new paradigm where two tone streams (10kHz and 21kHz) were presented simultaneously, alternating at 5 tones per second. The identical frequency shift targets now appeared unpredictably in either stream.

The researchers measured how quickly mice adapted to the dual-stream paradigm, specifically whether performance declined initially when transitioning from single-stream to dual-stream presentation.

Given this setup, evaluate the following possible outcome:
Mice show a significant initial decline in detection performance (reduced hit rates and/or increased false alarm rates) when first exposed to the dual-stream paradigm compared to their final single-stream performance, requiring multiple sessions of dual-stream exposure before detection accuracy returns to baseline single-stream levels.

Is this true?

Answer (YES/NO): NO